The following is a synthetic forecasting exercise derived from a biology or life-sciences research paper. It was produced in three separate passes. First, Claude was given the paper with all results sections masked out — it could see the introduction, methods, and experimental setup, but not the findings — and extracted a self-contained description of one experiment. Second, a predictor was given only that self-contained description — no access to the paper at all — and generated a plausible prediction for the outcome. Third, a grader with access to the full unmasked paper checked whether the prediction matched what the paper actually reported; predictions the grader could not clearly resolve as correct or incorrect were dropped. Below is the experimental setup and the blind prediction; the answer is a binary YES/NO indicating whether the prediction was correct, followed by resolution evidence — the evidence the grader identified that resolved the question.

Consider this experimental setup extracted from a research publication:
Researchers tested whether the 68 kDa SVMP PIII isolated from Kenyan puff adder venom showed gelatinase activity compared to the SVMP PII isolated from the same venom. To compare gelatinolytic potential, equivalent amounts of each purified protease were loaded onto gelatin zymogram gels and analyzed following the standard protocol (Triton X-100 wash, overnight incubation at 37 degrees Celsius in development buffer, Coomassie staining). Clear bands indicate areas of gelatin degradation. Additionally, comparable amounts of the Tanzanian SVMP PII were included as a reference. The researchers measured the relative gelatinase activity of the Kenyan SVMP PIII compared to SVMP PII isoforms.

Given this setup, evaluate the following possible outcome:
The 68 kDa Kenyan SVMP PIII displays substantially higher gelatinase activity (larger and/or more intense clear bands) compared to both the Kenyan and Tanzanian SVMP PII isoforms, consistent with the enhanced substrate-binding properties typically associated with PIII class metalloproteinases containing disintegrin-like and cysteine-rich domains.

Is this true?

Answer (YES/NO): YES